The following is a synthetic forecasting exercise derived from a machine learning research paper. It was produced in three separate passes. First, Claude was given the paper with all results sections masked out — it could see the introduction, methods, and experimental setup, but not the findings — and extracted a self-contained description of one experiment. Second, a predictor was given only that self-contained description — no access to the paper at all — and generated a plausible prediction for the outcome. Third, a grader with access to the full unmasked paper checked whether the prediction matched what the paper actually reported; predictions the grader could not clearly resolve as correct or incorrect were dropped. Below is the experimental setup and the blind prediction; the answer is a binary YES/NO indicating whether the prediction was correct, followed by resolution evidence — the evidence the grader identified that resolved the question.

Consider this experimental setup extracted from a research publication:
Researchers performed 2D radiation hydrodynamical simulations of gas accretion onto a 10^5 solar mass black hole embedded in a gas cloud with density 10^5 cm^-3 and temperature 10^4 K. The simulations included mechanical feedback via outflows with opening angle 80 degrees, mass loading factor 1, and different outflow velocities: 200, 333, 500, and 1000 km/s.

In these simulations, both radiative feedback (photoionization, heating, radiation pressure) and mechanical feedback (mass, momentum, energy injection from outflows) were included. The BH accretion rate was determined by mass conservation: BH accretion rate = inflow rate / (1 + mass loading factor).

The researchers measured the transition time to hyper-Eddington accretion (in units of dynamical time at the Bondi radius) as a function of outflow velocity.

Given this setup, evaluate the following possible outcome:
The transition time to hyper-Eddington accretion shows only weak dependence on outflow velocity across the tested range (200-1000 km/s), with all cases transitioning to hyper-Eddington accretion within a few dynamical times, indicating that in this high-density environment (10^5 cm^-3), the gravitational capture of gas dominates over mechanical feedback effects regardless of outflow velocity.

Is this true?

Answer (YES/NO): NO